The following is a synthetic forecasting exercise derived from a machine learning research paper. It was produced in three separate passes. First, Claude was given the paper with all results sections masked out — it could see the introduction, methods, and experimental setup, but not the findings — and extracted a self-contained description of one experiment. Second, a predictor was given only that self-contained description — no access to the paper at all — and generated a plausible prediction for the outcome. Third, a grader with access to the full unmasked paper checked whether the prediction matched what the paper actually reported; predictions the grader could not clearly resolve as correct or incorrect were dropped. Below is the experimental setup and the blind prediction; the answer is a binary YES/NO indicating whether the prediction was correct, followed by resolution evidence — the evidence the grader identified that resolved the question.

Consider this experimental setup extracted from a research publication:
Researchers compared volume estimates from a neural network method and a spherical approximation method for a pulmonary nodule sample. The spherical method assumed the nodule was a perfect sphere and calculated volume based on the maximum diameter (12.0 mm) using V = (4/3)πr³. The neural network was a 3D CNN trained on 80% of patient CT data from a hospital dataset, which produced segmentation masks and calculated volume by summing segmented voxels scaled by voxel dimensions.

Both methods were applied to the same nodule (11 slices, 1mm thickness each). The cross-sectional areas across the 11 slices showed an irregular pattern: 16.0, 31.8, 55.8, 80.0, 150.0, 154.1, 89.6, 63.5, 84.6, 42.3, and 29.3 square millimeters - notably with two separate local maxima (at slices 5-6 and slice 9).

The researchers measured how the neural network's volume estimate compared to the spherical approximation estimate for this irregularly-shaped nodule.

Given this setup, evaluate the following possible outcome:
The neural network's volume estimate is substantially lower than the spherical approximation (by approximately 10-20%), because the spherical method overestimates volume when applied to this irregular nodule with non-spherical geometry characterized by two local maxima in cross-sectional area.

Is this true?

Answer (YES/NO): NO